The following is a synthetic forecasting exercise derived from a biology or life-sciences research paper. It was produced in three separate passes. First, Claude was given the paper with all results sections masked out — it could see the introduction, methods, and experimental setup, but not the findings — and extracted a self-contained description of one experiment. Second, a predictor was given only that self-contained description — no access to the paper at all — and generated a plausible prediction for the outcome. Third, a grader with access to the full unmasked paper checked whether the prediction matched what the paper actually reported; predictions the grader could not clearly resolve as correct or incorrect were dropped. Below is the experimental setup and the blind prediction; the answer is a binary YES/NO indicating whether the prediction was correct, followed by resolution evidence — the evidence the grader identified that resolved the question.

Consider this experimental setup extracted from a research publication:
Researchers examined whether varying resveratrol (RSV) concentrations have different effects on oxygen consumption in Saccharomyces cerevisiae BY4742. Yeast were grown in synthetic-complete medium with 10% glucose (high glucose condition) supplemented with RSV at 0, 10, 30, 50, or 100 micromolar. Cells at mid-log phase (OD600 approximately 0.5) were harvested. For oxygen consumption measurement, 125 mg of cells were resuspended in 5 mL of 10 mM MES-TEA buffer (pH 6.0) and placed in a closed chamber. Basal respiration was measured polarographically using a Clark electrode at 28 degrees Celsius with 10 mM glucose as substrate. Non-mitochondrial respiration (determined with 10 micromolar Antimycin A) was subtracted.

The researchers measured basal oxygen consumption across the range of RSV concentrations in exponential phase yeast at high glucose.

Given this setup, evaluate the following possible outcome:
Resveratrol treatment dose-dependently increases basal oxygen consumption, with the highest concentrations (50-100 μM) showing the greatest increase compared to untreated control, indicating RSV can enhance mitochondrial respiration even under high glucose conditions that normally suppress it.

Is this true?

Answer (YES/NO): YES